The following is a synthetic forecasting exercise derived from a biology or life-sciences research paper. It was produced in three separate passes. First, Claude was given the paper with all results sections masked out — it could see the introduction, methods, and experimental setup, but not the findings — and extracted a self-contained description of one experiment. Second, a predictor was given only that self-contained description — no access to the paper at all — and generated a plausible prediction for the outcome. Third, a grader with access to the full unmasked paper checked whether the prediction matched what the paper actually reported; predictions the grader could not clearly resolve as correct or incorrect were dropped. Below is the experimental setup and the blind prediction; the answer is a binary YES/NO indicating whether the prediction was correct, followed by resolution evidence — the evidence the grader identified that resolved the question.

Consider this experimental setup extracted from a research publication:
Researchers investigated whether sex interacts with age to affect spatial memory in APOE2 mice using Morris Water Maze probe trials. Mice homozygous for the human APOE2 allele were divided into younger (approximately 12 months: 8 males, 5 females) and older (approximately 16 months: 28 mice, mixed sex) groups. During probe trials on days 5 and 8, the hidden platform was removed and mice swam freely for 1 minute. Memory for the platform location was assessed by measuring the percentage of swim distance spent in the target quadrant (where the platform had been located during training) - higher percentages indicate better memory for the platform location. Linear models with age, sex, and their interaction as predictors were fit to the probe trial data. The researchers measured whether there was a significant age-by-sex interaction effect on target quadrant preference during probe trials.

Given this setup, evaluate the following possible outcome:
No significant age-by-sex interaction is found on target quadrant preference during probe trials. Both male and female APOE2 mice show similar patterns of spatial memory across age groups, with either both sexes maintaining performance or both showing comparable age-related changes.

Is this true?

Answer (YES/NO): YES